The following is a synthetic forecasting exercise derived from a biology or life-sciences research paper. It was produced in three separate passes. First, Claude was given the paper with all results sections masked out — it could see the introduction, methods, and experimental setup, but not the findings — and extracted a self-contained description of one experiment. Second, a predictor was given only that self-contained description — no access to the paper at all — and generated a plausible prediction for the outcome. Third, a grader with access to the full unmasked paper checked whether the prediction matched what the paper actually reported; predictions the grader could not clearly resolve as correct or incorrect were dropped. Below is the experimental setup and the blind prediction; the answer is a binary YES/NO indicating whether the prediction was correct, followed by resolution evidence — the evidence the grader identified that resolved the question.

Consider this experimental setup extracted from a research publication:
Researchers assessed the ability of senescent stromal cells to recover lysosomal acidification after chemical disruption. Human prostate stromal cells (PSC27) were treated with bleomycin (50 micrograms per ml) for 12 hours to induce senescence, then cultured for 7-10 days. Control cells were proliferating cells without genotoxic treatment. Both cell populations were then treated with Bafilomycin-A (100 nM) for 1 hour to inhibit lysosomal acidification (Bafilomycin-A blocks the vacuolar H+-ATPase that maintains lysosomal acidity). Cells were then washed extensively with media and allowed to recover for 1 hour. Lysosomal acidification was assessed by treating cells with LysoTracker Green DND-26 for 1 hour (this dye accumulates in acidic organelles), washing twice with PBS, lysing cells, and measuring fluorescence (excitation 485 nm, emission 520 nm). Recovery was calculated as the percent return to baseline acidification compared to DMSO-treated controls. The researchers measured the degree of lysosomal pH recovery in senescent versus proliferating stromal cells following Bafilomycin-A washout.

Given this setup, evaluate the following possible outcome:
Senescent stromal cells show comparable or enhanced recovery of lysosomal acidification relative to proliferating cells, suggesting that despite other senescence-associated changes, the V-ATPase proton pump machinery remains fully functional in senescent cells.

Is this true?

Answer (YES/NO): NO